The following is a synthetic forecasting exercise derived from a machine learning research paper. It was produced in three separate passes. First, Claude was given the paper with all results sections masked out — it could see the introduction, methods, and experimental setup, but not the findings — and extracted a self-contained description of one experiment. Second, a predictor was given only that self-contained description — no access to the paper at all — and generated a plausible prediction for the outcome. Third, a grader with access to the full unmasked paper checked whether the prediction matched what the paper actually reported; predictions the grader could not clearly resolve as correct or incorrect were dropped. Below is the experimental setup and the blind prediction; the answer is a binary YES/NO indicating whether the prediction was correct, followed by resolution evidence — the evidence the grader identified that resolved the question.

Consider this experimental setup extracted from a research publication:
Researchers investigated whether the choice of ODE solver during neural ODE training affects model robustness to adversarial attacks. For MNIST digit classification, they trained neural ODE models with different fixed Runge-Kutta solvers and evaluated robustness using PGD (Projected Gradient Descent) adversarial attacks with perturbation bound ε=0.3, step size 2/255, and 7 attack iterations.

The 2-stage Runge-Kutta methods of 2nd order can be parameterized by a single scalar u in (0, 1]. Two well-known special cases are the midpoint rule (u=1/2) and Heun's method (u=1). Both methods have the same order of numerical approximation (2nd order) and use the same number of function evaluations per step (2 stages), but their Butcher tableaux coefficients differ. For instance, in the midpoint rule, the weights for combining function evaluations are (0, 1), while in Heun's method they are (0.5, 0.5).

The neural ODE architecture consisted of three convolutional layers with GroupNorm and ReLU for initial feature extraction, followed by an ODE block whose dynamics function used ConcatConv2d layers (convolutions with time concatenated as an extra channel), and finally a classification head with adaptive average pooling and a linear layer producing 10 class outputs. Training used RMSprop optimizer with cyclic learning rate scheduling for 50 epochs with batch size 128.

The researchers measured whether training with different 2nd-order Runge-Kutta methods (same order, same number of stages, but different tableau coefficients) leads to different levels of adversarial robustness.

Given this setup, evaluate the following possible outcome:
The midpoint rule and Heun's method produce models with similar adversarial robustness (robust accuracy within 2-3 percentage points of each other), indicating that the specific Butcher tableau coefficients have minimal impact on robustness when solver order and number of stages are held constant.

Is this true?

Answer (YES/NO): NO